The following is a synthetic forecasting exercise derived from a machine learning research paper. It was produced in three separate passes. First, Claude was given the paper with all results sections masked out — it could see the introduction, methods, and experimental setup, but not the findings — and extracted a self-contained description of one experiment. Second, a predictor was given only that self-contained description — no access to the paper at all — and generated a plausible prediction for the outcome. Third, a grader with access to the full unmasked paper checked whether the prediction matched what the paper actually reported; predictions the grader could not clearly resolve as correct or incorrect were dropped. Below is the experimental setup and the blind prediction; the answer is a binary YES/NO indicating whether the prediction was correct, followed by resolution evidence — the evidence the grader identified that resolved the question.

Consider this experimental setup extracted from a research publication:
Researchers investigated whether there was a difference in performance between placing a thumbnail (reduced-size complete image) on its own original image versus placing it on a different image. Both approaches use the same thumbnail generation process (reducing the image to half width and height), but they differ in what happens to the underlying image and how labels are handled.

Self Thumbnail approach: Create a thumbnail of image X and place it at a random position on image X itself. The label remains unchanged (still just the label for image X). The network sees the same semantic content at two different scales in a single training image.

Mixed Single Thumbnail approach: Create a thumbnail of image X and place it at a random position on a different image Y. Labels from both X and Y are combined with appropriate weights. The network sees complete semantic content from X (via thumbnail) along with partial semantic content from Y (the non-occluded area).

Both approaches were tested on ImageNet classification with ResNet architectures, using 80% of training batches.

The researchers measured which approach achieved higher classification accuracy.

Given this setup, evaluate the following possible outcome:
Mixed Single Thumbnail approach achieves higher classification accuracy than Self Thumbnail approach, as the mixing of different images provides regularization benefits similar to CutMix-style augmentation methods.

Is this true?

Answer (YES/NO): NO